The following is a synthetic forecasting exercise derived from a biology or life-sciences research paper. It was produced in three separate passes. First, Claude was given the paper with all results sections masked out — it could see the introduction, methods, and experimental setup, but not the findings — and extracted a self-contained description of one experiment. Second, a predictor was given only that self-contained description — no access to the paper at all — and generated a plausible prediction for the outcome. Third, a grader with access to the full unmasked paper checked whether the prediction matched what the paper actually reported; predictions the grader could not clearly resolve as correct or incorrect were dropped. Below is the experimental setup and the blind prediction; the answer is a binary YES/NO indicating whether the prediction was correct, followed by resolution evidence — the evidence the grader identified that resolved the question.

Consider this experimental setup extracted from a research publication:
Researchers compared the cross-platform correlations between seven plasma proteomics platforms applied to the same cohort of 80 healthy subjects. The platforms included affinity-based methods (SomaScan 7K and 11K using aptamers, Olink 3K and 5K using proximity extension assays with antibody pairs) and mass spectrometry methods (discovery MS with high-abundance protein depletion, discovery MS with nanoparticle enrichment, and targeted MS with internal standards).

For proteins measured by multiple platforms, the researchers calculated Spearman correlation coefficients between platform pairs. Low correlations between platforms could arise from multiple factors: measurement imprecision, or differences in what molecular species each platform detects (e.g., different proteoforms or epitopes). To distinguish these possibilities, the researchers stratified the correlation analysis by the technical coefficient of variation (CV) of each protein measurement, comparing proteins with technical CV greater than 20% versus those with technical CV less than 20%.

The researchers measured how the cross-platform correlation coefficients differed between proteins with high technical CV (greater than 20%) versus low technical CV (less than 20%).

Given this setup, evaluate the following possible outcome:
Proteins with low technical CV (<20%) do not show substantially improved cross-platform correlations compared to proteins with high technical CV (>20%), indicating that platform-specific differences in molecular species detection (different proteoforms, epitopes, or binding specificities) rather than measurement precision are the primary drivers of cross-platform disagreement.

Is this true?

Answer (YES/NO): NO